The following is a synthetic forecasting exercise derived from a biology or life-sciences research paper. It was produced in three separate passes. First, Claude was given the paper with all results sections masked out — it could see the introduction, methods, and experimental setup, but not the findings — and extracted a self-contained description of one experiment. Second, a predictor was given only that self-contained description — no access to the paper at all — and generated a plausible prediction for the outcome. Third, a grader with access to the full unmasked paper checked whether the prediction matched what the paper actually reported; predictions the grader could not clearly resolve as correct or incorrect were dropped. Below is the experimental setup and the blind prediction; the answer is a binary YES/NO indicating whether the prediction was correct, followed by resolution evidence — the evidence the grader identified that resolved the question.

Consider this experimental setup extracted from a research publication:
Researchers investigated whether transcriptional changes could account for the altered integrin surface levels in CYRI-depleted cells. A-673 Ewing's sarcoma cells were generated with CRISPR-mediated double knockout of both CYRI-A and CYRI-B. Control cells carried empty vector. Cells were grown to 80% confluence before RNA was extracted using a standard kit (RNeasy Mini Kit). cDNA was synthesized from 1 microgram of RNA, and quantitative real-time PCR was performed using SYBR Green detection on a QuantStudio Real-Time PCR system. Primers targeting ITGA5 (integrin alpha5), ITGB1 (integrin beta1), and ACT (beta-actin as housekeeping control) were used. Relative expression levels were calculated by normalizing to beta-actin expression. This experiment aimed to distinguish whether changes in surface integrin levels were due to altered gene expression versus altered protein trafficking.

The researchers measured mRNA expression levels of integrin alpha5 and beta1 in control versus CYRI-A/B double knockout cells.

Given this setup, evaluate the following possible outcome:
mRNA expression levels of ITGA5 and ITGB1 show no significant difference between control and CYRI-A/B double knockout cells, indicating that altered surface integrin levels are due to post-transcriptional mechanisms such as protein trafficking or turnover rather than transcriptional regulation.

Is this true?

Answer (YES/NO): YES